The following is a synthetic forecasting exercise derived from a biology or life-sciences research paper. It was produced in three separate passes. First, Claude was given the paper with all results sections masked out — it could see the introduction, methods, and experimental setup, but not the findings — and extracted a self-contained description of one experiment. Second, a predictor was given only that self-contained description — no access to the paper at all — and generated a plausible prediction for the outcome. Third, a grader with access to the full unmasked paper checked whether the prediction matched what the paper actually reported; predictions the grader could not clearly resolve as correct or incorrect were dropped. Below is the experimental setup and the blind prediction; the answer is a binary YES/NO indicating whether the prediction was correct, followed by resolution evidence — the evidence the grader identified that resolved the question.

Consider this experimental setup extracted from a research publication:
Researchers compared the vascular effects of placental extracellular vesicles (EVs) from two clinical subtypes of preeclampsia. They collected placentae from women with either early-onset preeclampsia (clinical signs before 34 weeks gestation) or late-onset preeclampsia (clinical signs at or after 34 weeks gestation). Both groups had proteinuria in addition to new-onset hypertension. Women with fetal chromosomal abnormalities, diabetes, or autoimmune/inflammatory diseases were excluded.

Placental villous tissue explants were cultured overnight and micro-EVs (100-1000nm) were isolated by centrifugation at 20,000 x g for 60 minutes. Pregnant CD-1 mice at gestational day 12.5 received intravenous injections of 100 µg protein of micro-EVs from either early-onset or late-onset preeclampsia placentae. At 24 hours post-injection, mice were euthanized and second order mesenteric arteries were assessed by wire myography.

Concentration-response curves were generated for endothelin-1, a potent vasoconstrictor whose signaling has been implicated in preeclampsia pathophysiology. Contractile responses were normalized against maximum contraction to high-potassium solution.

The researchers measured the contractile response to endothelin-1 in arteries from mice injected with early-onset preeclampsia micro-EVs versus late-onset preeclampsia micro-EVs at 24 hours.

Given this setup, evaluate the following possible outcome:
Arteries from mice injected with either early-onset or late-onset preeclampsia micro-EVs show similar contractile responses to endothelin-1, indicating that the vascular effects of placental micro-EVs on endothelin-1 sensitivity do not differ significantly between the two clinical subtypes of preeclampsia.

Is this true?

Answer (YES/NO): NO